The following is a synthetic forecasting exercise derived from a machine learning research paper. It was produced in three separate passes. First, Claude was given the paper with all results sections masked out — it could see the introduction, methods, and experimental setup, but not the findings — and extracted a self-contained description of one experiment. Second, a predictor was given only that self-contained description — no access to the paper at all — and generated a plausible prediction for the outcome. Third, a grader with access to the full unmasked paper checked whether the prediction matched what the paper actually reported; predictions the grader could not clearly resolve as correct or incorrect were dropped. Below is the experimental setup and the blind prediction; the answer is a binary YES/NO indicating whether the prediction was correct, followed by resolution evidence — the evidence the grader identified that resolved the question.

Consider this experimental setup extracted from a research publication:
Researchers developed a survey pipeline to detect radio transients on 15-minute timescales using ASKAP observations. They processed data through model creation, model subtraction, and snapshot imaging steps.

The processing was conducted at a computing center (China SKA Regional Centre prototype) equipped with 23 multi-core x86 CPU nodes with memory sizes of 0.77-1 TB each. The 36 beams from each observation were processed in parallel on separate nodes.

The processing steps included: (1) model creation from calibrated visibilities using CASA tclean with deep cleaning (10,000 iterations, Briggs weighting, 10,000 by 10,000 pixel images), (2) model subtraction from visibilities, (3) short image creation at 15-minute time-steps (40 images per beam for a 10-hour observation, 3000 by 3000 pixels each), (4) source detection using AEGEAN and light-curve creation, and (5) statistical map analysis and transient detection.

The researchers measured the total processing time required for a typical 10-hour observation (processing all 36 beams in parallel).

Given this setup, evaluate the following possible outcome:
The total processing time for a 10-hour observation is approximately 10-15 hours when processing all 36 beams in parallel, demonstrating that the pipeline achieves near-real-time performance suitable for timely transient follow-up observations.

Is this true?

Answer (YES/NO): NO